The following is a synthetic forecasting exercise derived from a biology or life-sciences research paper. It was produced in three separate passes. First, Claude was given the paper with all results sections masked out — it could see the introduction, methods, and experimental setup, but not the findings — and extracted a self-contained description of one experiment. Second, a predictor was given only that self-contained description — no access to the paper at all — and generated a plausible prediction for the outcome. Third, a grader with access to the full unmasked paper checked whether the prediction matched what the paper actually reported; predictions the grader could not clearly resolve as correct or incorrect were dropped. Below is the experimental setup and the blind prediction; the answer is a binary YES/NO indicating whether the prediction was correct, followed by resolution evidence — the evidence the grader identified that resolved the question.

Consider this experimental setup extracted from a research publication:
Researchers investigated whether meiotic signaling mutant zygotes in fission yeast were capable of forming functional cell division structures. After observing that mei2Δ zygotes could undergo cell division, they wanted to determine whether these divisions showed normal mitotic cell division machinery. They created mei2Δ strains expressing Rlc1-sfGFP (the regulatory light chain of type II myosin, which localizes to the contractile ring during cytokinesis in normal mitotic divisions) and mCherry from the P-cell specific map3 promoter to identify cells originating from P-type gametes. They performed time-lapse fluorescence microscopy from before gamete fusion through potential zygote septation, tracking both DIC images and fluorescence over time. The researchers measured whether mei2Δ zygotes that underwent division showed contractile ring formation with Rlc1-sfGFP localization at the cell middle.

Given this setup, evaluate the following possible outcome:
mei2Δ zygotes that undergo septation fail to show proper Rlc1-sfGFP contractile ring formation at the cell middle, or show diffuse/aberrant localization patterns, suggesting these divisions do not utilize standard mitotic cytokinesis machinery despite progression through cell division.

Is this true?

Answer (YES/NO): NO